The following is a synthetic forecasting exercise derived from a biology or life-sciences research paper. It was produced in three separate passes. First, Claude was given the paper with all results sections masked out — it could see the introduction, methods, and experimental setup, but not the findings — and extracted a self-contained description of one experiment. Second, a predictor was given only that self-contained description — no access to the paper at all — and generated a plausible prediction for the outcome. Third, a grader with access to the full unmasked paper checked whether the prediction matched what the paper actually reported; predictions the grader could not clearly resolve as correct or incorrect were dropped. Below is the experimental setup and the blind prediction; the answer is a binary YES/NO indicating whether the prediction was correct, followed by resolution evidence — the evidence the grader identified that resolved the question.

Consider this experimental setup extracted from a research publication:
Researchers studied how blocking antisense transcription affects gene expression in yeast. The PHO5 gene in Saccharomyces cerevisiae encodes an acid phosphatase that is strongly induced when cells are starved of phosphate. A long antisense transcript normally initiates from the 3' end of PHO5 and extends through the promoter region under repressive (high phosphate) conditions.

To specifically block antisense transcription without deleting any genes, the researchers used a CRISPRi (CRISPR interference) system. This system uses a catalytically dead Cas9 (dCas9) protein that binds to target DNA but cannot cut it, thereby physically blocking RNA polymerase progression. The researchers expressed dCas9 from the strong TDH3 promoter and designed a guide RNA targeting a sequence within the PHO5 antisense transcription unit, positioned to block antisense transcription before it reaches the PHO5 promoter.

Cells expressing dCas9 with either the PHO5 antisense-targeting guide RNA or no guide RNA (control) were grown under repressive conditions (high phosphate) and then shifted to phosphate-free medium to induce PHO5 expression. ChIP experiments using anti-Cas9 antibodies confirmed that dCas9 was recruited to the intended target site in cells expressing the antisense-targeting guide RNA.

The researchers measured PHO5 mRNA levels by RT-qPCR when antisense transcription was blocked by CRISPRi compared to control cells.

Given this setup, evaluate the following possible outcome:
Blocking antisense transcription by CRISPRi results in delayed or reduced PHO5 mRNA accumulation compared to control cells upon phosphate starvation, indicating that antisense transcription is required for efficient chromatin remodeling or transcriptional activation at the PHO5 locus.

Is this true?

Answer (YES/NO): NO